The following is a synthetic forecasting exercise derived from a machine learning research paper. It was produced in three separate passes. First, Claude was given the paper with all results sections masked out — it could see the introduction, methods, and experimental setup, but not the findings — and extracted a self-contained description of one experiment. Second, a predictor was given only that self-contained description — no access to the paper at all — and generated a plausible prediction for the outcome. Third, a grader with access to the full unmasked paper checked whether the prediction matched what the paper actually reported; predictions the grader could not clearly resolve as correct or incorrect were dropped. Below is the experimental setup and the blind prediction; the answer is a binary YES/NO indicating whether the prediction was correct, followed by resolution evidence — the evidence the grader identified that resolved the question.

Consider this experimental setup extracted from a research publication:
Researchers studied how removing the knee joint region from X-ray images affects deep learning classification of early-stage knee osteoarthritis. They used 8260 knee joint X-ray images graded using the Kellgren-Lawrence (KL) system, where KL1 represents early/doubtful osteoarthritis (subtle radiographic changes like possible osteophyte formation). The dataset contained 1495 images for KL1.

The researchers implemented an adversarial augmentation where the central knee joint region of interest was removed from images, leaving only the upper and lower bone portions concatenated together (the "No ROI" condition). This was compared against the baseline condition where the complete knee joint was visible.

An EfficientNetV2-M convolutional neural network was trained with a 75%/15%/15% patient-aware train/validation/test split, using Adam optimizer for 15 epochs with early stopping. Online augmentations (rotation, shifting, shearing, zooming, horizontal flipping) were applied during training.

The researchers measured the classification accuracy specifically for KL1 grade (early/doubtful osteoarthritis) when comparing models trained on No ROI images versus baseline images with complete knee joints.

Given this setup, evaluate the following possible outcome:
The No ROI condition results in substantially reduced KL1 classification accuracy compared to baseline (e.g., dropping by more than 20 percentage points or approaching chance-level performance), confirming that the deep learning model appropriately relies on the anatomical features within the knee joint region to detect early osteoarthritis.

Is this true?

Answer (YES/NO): NO